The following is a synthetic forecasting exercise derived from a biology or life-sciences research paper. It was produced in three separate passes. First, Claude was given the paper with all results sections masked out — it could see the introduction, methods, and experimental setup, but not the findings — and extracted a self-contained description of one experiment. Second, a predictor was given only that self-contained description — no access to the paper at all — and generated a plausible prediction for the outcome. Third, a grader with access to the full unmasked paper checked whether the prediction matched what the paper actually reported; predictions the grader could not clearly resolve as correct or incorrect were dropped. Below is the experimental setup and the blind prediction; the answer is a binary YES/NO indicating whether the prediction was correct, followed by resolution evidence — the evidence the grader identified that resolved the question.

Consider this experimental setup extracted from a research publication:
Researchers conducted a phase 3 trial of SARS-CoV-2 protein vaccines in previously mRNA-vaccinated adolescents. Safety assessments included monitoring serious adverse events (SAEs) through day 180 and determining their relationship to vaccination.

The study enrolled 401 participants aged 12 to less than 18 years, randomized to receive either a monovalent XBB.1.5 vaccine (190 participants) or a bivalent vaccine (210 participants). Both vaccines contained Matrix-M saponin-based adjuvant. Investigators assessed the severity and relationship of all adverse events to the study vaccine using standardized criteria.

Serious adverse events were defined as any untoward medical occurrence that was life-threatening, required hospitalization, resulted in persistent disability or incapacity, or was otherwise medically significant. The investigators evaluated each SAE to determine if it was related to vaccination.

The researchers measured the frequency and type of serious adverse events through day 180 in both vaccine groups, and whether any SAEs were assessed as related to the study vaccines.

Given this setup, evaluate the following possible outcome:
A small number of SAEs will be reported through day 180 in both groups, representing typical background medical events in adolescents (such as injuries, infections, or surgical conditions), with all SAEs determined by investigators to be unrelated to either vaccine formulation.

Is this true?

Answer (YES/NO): NO